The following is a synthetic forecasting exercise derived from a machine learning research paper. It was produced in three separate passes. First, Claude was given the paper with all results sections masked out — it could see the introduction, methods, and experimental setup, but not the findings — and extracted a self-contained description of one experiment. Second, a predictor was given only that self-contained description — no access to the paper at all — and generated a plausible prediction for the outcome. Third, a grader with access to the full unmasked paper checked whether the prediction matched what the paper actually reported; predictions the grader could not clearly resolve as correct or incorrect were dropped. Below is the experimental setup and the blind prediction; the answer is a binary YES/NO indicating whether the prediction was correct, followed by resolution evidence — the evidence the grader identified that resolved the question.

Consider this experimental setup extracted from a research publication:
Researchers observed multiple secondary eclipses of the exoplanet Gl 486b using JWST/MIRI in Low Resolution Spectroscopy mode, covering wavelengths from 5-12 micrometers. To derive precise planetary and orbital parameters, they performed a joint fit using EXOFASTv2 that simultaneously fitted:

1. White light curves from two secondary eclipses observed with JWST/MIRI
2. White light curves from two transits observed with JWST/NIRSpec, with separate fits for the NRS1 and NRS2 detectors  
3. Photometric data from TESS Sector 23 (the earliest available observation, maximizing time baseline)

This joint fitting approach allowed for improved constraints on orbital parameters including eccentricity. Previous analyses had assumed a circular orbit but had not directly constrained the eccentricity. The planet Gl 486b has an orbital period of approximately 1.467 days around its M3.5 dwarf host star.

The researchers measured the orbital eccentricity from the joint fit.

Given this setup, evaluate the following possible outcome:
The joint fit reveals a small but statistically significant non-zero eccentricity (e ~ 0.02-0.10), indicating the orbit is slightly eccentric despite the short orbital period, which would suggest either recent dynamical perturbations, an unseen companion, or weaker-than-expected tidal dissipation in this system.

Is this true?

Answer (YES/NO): NO